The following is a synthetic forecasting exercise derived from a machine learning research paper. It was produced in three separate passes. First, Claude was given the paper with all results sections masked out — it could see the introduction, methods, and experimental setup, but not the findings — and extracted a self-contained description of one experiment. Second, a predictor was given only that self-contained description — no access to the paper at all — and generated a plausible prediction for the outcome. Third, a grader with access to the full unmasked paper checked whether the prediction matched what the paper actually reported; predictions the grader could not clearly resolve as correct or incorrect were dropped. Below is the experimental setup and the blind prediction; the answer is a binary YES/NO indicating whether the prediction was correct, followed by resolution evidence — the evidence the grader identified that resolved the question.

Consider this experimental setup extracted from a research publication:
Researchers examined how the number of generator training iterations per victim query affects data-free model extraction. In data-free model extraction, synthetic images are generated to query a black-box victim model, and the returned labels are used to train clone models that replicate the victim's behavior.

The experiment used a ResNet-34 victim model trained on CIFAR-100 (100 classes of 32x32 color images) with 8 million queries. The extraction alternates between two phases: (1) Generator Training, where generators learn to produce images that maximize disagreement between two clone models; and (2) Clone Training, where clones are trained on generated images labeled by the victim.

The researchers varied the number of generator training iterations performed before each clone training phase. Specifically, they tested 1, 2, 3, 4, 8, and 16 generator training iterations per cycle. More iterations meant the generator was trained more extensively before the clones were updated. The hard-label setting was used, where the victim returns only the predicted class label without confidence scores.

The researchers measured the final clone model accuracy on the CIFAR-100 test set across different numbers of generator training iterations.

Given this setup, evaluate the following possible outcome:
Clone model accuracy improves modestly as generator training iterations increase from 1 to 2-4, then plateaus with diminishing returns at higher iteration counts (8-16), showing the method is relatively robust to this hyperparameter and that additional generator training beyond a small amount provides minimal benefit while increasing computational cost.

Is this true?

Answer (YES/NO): NO